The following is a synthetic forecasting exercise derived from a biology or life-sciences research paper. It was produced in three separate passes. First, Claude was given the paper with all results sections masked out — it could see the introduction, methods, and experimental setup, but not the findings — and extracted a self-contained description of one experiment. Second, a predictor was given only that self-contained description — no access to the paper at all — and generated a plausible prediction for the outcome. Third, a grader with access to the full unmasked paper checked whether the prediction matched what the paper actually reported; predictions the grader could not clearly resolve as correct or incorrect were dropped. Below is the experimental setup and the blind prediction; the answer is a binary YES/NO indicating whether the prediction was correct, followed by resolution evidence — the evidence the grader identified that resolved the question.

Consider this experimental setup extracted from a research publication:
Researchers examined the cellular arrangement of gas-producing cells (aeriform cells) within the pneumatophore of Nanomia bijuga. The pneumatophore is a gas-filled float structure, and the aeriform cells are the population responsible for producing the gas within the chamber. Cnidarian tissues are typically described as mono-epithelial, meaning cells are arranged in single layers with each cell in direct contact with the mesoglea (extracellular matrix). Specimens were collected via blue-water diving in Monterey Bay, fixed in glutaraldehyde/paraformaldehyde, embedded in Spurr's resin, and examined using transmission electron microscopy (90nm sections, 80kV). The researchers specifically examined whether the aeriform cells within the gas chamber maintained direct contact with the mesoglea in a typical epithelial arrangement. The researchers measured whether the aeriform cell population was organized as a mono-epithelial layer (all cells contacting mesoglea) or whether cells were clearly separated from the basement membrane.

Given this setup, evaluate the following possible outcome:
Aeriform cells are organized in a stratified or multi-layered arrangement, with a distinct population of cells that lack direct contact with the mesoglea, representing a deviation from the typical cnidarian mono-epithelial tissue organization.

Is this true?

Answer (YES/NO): YES